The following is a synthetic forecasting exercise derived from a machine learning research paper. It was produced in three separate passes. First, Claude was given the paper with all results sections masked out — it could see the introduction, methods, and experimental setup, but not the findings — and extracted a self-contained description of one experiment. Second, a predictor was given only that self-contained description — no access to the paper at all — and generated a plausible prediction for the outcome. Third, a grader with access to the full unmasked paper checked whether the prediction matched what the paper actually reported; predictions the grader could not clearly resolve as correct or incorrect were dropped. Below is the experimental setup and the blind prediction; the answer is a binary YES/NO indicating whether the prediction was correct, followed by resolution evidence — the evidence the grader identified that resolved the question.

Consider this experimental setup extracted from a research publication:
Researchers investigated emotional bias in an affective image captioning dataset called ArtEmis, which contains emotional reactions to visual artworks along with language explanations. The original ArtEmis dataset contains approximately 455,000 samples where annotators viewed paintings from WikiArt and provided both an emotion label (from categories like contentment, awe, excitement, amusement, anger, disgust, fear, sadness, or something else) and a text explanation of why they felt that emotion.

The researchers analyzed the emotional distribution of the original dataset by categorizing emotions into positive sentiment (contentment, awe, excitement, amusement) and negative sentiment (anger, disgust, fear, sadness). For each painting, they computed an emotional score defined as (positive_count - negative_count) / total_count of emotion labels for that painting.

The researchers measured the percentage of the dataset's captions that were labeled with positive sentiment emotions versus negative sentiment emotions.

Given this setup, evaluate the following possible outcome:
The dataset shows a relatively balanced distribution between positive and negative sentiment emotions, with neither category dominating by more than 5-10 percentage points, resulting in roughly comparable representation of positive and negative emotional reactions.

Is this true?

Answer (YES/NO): NO